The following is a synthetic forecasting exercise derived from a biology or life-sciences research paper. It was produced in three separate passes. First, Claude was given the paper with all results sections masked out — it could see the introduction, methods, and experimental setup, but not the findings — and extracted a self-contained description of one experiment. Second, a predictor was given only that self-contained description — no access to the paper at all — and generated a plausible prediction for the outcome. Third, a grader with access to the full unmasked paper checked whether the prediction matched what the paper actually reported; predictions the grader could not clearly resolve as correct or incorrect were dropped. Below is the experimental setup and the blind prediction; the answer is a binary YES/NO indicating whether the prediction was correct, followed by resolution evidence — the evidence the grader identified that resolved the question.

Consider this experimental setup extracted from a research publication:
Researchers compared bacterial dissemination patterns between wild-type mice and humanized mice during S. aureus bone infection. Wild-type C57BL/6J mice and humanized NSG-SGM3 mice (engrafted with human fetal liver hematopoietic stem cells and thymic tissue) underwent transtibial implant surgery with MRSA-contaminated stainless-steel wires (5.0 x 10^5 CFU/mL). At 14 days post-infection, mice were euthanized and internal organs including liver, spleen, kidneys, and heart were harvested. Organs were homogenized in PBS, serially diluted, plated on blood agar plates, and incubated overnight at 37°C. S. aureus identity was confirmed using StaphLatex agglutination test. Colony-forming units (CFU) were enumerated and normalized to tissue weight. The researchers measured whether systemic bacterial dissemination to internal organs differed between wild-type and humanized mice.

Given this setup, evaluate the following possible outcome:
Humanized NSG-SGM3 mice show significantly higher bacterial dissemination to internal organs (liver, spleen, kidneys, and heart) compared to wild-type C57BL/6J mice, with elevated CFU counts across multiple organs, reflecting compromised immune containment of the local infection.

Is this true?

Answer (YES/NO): YES